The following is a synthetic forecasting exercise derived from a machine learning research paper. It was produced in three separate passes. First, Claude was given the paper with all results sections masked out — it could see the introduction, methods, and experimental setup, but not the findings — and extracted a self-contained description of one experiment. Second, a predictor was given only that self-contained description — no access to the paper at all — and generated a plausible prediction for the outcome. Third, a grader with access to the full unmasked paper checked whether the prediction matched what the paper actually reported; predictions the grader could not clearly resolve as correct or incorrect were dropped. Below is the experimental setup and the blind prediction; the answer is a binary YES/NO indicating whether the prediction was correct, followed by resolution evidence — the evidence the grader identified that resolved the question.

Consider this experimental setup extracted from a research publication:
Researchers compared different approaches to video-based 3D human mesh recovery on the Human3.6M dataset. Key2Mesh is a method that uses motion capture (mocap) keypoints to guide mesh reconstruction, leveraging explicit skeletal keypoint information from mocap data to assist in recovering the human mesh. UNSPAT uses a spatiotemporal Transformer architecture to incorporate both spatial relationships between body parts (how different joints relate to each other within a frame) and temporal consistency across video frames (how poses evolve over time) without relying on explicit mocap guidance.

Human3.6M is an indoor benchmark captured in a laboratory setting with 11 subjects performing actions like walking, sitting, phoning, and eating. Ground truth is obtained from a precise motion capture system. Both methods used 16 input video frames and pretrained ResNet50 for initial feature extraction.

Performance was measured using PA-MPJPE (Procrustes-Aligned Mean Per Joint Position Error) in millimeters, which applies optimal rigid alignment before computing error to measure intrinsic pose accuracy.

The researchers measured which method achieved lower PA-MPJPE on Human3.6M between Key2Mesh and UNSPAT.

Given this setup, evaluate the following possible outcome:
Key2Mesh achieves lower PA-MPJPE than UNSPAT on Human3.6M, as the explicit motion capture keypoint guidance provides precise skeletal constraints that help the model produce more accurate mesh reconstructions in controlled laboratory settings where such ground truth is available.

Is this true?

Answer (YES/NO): NO